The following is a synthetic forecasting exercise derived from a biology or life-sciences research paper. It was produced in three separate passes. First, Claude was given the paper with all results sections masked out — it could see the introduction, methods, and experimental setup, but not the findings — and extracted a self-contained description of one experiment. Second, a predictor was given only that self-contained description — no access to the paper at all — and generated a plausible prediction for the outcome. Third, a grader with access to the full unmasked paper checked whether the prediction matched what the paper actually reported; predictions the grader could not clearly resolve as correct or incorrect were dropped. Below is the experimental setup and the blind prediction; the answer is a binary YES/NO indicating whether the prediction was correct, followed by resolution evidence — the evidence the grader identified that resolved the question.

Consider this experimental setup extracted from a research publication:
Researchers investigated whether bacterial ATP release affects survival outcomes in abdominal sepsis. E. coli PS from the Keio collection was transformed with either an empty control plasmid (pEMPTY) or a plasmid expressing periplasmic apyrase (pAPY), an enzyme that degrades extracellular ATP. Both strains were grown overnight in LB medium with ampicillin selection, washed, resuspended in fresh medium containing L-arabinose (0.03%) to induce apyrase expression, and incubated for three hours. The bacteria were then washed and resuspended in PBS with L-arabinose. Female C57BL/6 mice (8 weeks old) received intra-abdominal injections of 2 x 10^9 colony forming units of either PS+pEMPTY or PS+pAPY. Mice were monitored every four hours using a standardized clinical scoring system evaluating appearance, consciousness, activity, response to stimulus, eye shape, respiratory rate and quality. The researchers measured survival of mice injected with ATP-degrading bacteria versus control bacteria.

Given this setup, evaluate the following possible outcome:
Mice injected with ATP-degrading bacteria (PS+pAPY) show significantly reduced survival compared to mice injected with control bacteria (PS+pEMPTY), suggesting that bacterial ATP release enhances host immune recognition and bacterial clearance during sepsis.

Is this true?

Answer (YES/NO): NO